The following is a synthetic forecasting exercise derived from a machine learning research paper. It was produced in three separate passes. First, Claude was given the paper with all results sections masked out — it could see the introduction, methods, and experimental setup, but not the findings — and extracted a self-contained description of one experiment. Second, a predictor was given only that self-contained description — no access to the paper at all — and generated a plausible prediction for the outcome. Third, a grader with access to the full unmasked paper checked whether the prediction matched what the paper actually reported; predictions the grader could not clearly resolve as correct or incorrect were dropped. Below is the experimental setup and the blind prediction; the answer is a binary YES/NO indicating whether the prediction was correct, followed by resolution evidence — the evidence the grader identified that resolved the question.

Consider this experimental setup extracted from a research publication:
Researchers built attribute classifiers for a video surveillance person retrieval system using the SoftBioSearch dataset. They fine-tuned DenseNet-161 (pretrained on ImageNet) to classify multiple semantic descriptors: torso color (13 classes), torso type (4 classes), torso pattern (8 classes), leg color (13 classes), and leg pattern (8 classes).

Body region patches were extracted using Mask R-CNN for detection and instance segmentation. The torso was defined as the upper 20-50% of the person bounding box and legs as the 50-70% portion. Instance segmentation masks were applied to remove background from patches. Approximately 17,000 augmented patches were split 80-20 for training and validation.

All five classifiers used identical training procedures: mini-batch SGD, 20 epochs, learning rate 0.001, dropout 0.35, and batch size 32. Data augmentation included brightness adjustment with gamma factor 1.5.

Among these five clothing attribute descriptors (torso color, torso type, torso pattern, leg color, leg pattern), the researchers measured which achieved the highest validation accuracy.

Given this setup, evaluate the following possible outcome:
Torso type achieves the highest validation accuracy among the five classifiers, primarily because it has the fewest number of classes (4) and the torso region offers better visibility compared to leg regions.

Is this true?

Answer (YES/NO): NO